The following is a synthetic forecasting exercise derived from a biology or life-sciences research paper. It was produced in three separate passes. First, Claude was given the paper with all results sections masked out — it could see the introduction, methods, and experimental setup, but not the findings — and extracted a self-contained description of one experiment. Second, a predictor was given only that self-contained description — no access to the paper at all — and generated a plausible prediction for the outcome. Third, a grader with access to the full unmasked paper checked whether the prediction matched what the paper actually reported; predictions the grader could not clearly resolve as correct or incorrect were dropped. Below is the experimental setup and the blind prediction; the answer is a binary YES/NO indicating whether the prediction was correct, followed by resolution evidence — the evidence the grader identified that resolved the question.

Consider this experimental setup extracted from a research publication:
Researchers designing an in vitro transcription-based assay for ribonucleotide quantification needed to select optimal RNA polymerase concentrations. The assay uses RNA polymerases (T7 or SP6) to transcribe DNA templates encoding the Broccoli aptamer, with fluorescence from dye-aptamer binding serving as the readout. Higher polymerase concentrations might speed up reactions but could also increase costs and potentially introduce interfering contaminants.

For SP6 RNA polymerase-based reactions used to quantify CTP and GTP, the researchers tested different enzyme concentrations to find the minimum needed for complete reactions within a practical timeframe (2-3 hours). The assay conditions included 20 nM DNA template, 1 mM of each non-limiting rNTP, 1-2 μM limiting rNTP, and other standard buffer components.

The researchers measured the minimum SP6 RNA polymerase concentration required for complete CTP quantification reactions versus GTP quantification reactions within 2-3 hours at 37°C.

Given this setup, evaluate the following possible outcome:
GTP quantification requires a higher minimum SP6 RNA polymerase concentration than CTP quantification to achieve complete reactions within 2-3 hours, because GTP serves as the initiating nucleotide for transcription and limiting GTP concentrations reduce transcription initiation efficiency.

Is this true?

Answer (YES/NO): NO